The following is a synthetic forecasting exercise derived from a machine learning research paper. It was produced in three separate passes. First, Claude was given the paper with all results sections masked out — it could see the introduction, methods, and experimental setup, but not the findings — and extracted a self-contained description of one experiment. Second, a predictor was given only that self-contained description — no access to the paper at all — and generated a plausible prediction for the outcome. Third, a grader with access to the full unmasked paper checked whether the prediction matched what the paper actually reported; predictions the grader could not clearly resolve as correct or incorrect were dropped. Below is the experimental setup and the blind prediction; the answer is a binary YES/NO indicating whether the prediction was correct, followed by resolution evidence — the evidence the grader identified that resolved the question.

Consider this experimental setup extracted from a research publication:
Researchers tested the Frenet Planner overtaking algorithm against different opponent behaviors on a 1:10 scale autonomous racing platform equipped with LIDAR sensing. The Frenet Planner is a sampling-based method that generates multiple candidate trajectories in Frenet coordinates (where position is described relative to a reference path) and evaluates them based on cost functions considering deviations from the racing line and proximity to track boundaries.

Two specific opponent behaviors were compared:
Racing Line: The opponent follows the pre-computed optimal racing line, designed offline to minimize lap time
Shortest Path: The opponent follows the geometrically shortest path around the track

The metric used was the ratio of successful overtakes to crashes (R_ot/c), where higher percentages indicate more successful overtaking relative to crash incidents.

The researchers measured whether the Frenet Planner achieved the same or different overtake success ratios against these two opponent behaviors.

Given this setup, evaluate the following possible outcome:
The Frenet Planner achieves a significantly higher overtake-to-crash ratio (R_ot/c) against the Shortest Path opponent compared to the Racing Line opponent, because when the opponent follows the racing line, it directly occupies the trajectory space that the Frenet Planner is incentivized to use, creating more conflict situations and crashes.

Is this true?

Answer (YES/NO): NO